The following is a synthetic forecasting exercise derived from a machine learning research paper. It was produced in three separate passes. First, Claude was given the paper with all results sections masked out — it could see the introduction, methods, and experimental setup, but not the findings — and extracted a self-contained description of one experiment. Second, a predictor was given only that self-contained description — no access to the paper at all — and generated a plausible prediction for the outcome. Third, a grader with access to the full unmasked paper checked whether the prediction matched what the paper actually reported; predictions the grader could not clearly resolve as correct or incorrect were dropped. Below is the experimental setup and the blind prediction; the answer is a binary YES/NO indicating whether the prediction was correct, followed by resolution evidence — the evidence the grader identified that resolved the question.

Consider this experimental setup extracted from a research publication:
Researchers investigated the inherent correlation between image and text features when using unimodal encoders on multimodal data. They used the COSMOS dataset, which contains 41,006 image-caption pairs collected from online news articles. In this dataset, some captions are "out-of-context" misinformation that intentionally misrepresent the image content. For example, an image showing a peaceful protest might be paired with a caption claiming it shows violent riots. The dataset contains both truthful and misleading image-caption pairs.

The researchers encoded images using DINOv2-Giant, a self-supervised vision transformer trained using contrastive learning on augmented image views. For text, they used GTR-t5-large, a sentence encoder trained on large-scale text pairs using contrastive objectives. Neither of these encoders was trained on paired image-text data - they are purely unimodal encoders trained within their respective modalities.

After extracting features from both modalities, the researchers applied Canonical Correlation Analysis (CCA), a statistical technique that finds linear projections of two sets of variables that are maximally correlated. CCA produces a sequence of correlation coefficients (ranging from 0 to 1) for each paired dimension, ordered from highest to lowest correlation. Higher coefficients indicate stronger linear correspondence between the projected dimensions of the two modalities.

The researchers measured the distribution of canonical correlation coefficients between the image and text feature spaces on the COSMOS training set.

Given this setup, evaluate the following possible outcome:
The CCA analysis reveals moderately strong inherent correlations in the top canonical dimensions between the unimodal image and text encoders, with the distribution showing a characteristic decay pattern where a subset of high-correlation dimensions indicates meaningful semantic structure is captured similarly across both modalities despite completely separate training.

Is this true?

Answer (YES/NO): NO